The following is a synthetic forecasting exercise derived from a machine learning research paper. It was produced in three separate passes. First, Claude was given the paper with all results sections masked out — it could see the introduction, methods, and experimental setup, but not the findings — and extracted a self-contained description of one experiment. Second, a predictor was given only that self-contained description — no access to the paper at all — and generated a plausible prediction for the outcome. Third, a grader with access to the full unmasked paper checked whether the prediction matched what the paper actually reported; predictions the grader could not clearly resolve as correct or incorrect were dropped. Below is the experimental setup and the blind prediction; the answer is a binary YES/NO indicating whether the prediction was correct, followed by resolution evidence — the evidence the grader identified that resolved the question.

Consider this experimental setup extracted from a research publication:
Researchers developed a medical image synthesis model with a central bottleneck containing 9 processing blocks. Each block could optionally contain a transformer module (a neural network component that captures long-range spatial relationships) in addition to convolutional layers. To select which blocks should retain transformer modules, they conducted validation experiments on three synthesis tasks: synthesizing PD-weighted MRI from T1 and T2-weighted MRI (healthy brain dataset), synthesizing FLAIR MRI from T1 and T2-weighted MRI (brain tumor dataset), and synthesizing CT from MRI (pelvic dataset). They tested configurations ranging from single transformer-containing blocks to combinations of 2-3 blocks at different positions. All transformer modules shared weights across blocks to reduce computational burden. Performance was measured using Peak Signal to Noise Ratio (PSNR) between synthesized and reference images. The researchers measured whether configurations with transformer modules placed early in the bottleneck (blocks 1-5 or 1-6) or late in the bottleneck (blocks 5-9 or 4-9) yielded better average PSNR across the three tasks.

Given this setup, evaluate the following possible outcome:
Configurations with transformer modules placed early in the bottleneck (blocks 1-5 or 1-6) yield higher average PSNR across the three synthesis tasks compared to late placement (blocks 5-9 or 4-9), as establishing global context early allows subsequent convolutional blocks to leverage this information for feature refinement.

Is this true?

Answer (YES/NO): YES